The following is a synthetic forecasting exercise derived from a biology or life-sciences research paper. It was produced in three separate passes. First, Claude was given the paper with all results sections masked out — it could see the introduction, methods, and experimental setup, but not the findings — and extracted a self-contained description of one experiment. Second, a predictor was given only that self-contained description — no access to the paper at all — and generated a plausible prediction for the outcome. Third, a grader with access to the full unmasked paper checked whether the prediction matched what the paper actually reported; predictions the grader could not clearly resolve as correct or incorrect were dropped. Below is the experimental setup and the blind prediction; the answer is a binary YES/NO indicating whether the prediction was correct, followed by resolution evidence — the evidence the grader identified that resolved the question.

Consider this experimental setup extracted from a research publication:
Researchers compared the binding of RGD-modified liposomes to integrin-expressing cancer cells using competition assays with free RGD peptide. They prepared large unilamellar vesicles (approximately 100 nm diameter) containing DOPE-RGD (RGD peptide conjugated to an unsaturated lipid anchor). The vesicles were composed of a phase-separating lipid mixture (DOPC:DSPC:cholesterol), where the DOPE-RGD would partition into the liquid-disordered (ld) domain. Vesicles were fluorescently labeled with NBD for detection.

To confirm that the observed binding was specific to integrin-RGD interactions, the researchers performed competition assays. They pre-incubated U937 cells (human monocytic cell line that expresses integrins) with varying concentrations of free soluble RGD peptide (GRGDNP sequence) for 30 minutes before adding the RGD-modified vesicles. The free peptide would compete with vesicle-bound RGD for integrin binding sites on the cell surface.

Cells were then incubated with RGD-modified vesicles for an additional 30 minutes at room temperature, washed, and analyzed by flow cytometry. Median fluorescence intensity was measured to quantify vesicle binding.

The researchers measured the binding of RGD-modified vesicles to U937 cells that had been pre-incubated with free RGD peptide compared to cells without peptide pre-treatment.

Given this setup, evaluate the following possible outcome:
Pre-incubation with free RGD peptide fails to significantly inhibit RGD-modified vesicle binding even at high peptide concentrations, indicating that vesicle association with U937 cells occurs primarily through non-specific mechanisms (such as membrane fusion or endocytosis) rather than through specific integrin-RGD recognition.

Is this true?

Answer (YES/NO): NO